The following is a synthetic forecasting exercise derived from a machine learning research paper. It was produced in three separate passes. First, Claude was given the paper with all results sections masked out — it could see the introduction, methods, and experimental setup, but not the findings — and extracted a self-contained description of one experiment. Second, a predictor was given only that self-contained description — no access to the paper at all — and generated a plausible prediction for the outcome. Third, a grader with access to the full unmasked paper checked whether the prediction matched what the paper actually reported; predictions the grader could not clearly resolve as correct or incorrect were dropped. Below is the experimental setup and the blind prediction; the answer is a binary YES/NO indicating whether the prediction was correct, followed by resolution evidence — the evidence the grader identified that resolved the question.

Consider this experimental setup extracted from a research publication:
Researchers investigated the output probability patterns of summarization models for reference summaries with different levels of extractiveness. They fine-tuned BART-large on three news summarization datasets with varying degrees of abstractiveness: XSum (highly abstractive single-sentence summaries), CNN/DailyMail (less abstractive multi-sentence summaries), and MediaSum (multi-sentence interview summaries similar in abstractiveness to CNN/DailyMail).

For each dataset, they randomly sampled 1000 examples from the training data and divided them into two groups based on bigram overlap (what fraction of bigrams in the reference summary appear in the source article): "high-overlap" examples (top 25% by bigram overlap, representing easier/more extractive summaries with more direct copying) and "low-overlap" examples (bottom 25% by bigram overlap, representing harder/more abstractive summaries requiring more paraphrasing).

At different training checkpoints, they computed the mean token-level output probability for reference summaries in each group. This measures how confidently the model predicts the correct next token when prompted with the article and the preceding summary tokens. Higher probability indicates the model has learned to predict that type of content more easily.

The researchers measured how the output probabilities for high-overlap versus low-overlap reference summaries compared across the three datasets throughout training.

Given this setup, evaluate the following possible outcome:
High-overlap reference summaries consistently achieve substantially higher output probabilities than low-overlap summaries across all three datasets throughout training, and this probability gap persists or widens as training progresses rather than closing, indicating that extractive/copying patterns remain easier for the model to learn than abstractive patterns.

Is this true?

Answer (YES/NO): NO